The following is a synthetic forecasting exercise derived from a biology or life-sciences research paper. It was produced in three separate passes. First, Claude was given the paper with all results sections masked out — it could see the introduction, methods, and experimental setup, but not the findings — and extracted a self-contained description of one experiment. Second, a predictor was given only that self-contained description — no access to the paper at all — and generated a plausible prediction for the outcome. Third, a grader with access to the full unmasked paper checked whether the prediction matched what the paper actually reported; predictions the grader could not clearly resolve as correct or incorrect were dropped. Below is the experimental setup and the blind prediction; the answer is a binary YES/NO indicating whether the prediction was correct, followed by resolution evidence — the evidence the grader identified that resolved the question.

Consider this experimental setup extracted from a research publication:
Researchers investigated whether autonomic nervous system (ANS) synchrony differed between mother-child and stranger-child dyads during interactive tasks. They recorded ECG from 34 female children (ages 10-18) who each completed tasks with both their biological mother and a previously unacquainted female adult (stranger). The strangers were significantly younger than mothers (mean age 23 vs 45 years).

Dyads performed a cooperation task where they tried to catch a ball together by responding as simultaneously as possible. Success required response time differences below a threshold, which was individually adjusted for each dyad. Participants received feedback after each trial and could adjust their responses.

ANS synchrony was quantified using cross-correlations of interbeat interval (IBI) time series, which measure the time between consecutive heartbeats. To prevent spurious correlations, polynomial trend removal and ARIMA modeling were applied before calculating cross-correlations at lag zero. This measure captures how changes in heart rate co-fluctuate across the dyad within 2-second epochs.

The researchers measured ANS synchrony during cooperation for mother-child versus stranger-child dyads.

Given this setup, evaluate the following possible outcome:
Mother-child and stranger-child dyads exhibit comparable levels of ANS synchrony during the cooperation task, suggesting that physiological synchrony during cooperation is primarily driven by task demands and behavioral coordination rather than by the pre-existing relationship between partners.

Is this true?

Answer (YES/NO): YES